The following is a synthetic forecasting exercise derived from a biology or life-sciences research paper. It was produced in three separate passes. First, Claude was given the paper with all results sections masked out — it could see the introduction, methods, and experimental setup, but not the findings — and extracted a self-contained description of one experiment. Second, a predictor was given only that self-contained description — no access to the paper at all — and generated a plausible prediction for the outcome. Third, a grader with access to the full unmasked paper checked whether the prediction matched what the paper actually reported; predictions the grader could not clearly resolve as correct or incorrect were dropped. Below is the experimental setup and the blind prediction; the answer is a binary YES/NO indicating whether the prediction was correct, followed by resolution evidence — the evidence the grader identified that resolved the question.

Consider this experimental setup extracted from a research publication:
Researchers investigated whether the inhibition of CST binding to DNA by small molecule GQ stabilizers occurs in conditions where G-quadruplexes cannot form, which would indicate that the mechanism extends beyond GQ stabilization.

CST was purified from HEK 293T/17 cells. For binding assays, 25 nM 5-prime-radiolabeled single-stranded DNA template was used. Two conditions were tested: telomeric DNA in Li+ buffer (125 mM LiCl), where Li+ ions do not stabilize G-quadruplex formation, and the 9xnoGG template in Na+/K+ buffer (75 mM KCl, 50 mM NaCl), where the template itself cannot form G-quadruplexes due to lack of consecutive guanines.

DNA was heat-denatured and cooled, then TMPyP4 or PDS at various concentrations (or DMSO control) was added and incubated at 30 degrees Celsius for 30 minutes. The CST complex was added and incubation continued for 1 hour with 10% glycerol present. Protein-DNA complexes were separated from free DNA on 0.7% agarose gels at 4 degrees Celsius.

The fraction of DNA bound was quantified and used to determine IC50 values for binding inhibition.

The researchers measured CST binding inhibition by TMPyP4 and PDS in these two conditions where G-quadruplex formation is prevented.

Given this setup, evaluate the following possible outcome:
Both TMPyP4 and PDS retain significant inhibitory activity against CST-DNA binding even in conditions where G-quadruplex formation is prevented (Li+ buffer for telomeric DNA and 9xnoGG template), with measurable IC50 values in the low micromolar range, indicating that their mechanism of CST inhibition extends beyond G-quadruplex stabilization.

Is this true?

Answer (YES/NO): NO